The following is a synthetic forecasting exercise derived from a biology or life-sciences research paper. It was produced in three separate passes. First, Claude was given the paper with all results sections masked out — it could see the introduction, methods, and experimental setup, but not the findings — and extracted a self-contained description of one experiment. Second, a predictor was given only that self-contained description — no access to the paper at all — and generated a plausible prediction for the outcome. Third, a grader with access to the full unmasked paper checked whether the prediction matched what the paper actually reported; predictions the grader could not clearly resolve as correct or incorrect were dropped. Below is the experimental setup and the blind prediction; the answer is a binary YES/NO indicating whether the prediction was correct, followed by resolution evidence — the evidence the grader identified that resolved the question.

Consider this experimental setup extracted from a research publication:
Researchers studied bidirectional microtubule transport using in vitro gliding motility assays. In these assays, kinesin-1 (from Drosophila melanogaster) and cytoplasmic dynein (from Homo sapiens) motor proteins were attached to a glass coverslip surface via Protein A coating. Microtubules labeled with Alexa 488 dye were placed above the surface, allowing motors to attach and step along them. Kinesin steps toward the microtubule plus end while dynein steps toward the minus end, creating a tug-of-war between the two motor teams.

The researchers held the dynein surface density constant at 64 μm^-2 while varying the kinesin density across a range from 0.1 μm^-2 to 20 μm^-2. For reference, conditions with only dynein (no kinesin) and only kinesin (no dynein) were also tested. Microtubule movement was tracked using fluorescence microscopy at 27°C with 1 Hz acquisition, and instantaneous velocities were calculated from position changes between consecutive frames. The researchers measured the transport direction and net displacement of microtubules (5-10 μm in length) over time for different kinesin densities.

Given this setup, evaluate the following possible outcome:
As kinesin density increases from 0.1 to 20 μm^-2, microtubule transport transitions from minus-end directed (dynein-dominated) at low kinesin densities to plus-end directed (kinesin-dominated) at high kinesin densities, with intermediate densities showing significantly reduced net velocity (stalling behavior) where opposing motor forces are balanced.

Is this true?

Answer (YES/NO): YES